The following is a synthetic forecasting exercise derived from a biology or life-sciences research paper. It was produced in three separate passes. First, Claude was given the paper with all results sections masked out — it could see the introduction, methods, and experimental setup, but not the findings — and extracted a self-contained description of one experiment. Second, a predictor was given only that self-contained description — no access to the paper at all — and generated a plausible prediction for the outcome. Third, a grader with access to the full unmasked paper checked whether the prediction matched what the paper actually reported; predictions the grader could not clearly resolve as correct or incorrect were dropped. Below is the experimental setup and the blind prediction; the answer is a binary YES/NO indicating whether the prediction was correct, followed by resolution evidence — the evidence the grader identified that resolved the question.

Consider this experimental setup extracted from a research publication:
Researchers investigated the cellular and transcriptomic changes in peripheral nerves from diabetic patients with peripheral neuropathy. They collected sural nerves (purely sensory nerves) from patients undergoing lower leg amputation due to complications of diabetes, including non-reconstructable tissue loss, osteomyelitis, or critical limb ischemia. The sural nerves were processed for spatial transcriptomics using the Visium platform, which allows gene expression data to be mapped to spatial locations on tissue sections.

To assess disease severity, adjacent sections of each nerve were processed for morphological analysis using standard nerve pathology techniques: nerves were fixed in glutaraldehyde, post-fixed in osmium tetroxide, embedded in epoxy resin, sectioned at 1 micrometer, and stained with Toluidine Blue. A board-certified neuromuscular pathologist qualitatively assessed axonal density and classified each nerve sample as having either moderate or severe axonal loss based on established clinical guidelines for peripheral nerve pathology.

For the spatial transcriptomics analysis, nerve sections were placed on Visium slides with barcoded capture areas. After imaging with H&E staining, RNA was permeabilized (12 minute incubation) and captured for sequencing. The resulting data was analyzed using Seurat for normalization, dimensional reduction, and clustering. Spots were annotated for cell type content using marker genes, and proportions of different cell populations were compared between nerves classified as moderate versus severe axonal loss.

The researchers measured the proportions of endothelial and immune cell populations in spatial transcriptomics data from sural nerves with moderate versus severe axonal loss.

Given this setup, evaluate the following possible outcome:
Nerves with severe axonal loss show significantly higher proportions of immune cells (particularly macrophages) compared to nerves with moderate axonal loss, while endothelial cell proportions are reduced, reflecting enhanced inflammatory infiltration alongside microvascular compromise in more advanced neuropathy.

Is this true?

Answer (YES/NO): NO